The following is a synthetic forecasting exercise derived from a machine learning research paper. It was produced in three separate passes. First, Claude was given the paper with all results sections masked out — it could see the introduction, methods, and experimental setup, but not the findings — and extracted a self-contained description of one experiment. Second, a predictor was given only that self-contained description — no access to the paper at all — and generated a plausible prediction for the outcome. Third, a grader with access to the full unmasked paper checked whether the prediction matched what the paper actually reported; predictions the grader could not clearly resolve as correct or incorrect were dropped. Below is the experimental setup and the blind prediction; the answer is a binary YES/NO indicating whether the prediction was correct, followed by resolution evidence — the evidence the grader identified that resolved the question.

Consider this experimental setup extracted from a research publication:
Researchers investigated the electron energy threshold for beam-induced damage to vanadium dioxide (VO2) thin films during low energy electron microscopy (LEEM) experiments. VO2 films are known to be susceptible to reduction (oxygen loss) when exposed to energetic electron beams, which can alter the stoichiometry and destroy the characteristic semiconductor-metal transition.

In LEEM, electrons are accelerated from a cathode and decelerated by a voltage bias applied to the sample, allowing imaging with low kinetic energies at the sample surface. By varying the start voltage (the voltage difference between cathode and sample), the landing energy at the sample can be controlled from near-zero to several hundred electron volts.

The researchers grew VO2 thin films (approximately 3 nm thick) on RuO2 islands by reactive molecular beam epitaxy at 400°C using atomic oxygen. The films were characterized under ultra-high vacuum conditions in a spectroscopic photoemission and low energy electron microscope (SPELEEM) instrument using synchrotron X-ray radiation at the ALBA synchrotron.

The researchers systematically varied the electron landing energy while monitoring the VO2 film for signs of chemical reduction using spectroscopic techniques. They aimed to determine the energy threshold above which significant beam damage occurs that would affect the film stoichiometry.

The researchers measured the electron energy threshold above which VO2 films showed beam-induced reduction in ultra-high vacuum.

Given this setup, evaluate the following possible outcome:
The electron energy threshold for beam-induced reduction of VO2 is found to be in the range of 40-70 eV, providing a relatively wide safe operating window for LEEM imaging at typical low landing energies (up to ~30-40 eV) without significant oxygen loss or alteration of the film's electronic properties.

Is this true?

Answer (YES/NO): NO